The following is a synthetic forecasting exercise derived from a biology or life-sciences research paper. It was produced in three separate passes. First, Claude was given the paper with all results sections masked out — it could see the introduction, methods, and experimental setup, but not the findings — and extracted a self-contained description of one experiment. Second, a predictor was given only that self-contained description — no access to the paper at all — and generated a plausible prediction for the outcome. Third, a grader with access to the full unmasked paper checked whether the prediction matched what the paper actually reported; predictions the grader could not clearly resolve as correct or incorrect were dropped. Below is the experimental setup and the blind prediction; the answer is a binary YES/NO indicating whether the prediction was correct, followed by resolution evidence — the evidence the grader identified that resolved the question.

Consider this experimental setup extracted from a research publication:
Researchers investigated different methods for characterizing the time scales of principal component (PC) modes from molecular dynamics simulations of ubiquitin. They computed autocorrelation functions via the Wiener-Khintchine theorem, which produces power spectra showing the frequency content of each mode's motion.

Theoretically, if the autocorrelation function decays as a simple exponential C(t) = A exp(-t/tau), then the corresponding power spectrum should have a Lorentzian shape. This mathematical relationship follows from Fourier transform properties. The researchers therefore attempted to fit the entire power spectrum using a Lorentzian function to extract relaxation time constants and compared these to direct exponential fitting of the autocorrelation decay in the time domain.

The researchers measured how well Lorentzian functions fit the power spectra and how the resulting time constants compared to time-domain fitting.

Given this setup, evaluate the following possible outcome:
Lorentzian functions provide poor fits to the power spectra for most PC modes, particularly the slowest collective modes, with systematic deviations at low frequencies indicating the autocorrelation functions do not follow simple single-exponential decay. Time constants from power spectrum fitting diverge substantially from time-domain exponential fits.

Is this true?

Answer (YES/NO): YES